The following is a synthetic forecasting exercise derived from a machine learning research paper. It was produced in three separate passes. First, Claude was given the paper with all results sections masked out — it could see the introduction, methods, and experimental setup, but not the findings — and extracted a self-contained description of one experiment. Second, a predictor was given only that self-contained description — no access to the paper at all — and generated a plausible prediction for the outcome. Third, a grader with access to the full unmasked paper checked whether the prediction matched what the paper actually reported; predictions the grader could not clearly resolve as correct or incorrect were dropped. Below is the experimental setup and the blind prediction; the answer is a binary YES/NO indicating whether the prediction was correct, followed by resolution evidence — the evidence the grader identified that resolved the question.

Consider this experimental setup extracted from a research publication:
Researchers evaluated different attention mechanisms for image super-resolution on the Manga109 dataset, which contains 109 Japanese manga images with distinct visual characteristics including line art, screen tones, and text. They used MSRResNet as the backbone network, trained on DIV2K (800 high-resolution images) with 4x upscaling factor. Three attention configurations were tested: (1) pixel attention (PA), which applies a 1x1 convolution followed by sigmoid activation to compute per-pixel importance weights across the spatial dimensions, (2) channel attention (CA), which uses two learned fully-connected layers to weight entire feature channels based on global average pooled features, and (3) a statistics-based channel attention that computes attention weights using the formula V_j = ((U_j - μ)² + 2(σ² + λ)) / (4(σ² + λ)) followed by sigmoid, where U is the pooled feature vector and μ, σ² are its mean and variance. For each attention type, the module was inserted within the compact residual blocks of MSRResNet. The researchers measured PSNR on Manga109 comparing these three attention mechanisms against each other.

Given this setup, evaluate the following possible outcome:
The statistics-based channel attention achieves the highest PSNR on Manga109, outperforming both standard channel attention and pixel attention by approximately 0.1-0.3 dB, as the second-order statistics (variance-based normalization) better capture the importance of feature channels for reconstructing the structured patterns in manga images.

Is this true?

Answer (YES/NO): NO